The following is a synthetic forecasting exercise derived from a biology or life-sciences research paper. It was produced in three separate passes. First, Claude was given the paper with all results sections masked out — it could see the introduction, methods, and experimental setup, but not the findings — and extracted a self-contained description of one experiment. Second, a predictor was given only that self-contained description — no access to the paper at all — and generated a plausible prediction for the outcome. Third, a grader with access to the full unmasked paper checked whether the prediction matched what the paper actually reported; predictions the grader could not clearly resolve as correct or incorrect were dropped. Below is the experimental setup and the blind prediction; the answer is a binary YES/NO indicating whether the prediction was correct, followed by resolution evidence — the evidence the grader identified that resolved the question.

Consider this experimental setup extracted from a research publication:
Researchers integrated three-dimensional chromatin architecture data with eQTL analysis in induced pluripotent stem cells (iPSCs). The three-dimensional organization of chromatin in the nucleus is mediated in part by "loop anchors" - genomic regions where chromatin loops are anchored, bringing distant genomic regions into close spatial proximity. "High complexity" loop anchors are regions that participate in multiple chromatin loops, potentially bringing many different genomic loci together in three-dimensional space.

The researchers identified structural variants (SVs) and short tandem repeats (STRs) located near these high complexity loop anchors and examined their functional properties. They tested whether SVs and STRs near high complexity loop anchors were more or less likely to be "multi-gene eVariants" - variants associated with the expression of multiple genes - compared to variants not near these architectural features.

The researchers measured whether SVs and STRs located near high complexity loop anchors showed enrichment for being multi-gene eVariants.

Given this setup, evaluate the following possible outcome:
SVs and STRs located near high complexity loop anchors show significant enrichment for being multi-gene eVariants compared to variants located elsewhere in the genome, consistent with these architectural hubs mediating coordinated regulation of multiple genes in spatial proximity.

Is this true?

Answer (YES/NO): YES